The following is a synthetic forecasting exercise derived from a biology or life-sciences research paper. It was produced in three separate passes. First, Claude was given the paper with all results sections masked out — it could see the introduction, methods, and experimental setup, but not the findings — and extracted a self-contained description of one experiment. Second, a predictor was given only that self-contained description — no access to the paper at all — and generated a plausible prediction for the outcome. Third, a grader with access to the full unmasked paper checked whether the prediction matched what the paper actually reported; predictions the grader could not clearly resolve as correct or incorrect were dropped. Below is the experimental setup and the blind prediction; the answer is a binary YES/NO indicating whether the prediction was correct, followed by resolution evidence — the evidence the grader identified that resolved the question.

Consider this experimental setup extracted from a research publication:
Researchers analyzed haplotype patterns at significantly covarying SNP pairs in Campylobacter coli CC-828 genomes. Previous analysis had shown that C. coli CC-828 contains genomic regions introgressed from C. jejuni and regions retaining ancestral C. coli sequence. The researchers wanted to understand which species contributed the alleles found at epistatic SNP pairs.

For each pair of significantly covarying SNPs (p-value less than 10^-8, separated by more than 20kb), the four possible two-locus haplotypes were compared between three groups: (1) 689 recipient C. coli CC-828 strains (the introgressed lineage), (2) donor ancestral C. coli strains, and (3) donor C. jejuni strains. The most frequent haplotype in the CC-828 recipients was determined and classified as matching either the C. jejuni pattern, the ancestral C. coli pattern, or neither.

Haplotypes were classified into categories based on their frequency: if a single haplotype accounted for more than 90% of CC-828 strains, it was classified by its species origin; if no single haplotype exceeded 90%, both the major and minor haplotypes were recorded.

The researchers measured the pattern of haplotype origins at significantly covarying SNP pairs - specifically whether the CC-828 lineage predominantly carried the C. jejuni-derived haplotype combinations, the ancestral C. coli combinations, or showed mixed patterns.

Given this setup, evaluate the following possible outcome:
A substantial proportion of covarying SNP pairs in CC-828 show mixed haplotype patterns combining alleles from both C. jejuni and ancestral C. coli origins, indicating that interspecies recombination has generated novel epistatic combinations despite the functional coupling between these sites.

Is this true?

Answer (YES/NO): NO